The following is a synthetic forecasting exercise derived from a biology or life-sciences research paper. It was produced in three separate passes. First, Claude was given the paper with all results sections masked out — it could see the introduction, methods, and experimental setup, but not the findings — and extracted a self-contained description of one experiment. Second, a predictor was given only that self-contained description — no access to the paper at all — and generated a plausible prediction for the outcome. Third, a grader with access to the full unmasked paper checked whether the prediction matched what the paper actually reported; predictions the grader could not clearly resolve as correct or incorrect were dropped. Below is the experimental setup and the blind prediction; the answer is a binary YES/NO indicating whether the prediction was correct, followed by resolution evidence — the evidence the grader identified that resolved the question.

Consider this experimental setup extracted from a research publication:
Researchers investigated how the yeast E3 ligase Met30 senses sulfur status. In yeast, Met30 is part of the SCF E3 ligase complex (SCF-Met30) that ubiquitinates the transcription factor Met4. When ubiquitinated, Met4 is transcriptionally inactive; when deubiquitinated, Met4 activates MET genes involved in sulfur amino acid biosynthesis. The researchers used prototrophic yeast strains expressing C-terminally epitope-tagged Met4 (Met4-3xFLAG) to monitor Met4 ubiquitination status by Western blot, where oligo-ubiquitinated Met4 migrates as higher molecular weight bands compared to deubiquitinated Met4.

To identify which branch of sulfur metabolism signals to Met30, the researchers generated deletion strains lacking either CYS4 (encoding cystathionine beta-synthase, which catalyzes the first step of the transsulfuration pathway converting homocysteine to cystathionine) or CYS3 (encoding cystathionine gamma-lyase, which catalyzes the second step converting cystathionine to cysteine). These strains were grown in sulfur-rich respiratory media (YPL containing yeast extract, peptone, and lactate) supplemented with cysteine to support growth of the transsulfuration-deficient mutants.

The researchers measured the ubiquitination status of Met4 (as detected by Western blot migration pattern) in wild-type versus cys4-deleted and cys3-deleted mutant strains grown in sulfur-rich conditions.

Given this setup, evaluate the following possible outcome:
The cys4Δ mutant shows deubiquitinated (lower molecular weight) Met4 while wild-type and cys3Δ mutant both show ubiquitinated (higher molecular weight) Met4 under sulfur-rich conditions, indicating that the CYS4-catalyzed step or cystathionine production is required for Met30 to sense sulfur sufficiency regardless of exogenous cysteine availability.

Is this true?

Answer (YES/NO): NO